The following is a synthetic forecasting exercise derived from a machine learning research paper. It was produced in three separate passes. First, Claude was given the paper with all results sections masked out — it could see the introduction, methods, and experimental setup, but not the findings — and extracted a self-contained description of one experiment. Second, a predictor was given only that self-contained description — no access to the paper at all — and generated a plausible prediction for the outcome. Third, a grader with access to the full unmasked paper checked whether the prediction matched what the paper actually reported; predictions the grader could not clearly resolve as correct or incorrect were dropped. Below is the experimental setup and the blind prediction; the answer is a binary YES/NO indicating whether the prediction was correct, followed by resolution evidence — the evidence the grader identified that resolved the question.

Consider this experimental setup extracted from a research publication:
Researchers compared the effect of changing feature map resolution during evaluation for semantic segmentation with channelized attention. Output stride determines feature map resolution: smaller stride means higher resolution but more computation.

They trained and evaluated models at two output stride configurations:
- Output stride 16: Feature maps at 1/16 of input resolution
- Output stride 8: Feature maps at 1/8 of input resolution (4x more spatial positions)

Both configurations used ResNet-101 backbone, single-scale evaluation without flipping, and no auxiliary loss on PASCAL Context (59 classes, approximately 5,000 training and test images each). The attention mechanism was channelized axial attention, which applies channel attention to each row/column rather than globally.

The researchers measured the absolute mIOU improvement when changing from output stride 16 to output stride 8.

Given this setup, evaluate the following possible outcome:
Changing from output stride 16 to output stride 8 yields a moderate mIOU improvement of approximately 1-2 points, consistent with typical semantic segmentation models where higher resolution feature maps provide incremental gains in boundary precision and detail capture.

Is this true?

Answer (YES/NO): YES